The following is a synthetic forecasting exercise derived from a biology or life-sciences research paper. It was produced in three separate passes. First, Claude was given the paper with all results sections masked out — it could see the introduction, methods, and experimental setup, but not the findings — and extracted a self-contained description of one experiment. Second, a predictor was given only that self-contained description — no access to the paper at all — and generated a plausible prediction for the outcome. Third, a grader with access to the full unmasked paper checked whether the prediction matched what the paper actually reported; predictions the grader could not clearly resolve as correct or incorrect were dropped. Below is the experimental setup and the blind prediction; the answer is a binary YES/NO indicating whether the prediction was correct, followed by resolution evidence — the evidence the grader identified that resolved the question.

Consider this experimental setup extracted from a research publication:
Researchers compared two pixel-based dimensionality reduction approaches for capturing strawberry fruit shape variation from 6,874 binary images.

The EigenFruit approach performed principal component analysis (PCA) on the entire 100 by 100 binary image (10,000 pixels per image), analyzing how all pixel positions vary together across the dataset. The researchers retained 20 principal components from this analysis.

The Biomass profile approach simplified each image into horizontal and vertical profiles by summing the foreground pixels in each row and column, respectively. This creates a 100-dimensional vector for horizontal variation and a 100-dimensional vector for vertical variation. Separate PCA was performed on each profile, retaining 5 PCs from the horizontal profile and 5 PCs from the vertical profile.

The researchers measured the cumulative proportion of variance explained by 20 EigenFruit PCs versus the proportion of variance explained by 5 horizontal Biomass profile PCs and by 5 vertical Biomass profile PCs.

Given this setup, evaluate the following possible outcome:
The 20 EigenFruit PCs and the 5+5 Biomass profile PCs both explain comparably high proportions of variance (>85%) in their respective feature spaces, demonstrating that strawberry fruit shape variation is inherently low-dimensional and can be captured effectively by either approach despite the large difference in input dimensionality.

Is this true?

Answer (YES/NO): NO